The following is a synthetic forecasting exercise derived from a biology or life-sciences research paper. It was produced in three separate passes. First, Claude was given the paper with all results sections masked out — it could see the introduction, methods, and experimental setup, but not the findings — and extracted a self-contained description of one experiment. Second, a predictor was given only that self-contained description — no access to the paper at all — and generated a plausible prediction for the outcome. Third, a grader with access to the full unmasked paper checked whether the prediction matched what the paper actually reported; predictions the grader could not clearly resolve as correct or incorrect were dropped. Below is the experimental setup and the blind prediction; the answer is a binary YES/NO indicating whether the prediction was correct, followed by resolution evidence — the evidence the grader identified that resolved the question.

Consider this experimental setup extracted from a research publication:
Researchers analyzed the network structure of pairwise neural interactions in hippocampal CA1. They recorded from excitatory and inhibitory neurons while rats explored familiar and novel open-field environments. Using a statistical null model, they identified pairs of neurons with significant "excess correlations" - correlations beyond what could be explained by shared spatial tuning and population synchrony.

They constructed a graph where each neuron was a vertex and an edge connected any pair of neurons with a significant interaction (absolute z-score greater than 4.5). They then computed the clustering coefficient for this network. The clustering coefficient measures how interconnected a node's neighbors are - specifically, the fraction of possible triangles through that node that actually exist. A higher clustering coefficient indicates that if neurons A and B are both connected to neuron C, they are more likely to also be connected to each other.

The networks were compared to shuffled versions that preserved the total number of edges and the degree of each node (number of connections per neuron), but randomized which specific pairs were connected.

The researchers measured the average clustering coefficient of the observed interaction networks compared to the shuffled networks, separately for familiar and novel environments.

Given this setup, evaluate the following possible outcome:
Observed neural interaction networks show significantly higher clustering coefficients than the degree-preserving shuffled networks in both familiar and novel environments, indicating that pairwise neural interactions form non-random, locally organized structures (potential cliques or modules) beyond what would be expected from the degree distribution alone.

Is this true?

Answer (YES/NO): NO